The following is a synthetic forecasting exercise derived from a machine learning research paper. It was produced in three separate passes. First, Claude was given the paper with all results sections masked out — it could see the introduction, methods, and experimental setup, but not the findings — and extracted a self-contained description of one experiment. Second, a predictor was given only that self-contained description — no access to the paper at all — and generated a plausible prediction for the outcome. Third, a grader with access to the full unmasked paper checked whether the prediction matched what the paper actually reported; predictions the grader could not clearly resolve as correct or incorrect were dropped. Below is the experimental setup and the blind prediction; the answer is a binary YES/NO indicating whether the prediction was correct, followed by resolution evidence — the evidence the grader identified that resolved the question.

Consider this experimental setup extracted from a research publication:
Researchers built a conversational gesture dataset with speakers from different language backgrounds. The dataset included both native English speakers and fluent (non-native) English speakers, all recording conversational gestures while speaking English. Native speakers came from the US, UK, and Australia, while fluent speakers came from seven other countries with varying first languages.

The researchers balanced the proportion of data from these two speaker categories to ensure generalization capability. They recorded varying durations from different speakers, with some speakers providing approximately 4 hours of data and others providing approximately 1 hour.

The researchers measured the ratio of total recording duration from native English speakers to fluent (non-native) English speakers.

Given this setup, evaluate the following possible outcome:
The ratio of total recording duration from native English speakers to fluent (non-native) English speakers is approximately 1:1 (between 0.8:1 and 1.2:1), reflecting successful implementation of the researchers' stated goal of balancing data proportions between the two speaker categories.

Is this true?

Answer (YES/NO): NO